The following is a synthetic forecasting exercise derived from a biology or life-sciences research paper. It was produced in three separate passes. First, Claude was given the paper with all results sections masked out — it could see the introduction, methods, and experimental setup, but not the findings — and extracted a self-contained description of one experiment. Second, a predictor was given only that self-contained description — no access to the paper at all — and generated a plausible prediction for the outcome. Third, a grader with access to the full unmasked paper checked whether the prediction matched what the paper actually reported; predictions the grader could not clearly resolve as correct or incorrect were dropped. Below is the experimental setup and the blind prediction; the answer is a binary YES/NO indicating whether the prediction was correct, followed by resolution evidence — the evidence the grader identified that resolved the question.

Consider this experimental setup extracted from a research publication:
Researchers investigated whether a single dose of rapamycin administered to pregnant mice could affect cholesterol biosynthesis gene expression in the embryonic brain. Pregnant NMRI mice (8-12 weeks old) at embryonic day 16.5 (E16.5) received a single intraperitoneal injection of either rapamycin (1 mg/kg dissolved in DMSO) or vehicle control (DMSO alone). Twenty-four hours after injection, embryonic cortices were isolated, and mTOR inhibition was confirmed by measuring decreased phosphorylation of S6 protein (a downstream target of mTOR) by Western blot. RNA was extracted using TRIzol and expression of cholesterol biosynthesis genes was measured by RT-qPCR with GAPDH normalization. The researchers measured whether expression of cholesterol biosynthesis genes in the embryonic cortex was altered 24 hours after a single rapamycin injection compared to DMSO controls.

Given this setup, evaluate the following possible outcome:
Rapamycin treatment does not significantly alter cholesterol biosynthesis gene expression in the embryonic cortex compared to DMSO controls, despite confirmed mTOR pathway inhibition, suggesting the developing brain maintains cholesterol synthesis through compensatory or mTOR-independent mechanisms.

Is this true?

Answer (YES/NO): NO